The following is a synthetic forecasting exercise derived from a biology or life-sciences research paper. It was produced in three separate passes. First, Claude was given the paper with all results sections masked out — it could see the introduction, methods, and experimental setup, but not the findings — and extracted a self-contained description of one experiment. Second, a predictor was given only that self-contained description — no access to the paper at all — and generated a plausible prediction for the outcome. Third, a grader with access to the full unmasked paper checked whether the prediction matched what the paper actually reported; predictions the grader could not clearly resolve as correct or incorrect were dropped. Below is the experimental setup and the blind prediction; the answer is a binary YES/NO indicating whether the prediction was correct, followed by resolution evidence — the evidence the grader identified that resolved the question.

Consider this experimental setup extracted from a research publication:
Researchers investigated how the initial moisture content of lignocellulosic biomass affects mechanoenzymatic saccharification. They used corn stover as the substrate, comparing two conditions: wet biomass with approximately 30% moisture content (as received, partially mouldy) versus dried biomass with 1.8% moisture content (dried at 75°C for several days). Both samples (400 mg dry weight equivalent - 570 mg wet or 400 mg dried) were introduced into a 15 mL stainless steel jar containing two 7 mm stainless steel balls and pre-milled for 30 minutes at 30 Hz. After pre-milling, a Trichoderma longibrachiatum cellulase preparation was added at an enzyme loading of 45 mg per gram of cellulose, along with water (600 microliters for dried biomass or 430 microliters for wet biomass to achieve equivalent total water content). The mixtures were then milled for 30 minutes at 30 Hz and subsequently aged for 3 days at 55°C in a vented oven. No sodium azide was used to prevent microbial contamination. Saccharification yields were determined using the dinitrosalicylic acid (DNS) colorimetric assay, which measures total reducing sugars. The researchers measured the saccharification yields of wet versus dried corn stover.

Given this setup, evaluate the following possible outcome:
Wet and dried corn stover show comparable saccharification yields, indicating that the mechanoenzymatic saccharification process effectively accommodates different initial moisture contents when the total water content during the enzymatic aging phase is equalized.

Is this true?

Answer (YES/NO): NO